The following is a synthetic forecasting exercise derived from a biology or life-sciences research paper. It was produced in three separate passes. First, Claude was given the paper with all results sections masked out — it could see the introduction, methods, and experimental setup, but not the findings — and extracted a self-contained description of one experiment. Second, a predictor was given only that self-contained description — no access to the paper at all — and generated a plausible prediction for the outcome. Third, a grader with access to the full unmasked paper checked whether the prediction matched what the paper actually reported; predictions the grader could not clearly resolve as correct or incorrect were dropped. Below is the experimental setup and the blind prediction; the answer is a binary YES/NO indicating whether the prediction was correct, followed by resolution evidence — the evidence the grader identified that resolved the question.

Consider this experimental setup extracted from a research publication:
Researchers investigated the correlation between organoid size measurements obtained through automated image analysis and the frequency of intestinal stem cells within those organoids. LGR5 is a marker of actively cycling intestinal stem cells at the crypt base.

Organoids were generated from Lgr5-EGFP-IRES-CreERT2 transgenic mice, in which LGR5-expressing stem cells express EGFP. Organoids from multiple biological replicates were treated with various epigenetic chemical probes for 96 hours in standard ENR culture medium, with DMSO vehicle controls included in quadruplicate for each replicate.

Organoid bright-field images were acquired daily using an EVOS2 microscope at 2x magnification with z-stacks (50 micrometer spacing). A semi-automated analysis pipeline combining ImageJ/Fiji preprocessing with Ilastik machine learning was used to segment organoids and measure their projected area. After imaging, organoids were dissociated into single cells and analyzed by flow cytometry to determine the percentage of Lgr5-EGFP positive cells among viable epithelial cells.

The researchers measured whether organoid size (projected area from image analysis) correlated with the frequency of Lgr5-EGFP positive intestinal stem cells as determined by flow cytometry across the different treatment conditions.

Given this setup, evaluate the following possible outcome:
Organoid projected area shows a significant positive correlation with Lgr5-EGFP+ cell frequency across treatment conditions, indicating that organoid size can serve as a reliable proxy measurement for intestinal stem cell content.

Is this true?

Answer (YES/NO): YES